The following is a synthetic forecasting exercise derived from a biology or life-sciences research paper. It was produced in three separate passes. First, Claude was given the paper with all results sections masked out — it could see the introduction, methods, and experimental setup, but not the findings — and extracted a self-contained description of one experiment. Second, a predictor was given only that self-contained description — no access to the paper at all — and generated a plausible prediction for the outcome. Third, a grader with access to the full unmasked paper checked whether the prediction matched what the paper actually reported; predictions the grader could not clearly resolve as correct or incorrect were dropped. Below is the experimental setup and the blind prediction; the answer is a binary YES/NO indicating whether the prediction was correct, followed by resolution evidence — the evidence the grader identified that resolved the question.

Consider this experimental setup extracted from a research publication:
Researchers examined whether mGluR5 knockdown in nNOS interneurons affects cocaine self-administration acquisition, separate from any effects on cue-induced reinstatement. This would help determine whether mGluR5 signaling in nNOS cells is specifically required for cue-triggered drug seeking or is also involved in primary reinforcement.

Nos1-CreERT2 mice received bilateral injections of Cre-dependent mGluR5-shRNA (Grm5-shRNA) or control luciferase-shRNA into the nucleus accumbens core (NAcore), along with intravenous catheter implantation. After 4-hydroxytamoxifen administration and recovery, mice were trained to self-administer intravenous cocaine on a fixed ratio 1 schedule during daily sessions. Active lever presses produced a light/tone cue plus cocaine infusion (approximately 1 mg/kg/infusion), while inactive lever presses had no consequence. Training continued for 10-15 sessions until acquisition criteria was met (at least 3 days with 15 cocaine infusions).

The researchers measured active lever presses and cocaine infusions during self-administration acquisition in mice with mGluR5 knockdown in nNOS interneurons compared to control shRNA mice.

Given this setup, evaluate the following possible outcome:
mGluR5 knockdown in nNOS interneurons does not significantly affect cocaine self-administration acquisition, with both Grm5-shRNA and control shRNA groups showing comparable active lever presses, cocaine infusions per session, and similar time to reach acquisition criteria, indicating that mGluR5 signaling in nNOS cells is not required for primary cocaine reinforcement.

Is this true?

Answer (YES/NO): NO